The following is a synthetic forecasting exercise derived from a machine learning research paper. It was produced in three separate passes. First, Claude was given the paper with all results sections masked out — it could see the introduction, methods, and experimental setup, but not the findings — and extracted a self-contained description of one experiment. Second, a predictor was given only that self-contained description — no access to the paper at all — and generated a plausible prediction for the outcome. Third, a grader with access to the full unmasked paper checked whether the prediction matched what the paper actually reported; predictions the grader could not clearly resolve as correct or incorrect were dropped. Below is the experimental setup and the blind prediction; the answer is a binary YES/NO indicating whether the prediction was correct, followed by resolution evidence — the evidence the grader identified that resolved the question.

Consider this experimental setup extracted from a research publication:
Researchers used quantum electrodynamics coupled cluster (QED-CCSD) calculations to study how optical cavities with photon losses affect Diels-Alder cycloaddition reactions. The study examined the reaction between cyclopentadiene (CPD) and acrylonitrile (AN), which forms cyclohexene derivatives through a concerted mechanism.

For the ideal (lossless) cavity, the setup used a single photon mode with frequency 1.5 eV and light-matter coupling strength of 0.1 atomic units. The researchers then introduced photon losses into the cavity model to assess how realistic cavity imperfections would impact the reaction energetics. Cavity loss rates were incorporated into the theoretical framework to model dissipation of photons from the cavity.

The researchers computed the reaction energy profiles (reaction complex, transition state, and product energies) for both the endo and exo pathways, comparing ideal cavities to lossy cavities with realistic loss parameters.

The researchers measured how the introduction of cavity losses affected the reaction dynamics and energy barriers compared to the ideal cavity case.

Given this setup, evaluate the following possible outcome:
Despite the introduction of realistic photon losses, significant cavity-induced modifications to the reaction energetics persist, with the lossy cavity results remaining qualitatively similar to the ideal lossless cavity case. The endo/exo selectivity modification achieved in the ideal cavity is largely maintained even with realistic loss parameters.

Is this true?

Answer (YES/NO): YES